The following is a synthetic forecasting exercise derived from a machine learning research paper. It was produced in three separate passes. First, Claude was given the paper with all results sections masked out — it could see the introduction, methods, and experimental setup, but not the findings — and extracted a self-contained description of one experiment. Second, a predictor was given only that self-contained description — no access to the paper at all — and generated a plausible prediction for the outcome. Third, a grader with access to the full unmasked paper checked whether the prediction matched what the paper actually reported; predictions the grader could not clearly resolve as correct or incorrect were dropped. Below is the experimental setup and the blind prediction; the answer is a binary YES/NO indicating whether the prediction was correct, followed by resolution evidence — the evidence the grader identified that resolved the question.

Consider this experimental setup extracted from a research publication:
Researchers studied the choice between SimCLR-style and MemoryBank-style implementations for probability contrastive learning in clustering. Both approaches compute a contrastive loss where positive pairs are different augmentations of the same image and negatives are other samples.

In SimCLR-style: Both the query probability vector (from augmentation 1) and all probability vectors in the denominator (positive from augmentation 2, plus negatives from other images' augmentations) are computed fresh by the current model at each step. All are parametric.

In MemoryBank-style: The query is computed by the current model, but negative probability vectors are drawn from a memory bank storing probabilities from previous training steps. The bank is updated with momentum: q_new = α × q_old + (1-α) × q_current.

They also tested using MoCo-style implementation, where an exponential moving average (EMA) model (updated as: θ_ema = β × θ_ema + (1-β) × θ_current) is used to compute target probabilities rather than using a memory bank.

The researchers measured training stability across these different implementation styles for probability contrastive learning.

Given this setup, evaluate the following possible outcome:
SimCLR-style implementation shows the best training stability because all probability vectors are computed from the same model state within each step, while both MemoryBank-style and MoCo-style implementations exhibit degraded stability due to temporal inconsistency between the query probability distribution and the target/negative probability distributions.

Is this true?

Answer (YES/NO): NO